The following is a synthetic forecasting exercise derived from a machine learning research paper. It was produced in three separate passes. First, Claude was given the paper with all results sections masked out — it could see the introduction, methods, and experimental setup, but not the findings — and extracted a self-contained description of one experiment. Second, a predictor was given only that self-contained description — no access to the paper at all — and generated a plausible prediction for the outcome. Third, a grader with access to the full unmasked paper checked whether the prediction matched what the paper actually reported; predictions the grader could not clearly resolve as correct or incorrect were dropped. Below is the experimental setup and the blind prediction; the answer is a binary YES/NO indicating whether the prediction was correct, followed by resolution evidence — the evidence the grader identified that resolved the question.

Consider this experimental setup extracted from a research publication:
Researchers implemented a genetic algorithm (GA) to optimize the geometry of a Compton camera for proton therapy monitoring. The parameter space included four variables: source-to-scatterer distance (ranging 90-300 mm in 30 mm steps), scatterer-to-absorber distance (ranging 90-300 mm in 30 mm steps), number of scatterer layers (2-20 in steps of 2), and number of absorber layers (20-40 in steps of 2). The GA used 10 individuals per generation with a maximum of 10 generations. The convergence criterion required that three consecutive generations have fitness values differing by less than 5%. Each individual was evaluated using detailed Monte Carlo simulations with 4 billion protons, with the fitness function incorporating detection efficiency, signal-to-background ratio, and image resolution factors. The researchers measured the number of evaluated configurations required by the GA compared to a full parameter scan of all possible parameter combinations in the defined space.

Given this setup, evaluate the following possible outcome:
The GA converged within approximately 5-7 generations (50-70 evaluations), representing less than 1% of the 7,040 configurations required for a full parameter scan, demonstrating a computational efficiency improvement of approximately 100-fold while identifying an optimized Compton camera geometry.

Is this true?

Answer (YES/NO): NO